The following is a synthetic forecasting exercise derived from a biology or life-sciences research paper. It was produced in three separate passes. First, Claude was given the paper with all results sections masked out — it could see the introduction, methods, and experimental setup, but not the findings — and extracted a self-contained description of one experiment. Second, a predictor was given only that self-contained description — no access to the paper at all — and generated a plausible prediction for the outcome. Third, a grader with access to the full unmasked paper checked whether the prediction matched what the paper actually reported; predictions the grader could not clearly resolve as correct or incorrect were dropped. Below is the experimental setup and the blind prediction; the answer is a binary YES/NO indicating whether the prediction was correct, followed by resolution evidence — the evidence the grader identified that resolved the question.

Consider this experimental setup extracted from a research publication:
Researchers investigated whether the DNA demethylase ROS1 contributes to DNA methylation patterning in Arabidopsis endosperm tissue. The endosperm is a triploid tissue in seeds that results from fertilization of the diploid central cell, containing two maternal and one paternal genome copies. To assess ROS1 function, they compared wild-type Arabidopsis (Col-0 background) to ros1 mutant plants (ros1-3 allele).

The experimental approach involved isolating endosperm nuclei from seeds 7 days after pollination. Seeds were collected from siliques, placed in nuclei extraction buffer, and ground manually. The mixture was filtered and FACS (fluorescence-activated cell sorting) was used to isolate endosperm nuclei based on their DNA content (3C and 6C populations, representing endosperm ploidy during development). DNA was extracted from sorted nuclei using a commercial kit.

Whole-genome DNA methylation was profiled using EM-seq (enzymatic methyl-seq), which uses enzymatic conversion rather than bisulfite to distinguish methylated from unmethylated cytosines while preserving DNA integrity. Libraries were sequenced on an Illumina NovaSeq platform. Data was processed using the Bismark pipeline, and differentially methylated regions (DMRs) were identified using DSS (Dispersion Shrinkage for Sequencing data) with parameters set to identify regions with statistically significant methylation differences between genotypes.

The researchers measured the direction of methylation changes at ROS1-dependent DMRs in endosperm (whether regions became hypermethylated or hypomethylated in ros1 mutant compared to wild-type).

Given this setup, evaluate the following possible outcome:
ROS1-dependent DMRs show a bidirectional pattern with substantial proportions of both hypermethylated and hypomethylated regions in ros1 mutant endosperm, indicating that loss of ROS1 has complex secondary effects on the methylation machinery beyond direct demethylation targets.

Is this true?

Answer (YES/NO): NO